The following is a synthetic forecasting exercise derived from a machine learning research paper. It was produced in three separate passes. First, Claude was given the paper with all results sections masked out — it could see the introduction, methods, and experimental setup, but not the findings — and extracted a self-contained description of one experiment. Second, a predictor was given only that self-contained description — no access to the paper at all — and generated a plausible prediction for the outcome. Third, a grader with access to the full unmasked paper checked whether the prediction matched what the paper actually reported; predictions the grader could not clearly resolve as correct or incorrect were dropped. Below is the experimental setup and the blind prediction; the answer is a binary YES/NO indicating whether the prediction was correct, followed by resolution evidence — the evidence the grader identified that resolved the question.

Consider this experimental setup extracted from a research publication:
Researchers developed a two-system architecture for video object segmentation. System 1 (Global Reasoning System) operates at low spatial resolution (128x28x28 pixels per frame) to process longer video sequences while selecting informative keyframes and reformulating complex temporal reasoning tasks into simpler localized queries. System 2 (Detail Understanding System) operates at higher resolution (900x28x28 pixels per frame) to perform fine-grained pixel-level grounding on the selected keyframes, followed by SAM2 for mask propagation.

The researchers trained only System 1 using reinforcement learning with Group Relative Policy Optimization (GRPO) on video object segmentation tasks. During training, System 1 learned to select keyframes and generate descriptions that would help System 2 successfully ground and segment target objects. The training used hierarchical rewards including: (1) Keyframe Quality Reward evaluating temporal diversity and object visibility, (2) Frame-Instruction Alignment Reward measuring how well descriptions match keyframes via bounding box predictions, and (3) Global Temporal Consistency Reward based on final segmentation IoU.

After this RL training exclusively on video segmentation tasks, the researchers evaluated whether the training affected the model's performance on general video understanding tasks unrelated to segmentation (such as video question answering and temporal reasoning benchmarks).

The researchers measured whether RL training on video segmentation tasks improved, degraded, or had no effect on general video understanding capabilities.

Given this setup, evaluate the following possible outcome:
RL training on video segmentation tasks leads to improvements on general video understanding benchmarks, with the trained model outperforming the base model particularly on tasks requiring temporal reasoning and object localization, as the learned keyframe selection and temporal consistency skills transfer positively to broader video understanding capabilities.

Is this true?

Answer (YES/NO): YES